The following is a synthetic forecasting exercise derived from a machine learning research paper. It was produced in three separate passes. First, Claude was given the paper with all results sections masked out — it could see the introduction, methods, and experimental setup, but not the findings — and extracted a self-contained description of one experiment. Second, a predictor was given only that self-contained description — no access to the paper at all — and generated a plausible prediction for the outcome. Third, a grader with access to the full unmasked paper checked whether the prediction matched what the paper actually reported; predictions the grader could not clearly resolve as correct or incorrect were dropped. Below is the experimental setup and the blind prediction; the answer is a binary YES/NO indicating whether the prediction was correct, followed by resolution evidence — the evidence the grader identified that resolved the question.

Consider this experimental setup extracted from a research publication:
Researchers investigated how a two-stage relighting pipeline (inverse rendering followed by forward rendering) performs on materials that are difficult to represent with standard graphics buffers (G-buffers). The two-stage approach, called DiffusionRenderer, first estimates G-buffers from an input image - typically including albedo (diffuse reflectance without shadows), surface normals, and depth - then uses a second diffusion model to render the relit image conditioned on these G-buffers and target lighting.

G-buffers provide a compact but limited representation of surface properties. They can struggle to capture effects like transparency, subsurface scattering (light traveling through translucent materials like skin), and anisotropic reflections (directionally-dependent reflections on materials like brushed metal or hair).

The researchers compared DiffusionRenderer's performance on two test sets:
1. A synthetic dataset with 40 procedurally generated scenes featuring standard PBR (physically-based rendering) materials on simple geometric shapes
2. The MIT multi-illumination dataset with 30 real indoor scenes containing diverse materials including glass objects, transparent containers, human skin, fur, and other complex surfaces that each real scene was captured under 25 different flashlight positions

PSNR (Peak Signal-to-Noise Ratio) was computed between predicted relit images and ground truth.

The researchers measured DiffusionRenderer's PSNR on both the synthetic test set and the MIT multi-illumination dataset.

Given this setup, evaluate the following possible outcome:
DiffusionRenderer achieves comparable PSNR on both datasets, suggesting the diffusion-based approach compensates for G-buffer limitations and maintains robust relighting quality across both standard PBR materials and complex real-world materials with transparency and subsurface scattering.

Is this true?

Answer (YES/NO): NO